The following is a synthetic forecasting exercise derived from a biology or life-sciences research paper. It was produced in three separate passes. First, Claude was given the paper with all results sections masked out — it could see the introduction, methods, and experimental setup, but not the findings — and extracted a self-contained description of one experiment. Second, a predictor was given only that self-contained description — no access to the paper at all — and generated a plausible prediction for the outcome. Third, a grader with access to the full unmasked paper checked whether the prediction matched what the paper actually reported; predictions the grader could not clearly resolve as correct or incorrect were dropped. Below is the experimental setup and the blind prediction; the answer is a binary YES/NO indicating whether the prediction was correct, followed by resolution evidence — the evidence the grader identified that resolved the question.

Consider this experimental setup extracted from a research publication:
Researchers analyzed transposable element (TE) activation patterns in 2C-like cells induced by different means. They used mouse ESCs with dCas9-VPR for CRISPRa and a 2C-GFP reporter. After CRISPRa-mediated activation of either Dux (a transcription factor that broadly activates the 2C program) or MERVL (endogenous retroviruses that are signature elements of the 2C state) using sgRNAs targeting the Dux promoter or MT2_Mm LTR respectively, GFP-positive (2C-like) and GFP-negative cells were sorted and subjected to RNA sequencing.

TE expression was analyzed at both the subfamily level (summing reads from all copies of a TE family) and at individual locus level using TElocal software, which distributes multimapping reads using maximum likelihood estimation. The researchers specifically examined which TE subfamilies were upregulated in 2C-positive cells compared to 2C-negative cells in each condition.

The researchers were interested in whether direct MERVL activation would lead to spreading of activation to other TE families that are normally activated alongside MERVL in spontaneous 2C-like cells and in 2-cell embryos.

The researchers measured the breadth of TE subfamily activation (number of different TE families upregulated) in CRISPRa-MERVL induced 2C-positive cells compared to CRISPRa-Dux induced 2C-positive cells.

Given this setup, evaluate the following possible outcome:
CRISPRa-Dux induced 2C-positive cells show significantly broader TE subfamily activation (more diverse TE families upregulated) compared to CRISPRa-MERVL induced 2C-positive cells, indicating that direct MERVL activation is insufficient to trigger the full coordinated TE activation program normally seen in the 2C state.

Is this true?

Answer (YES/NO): YES